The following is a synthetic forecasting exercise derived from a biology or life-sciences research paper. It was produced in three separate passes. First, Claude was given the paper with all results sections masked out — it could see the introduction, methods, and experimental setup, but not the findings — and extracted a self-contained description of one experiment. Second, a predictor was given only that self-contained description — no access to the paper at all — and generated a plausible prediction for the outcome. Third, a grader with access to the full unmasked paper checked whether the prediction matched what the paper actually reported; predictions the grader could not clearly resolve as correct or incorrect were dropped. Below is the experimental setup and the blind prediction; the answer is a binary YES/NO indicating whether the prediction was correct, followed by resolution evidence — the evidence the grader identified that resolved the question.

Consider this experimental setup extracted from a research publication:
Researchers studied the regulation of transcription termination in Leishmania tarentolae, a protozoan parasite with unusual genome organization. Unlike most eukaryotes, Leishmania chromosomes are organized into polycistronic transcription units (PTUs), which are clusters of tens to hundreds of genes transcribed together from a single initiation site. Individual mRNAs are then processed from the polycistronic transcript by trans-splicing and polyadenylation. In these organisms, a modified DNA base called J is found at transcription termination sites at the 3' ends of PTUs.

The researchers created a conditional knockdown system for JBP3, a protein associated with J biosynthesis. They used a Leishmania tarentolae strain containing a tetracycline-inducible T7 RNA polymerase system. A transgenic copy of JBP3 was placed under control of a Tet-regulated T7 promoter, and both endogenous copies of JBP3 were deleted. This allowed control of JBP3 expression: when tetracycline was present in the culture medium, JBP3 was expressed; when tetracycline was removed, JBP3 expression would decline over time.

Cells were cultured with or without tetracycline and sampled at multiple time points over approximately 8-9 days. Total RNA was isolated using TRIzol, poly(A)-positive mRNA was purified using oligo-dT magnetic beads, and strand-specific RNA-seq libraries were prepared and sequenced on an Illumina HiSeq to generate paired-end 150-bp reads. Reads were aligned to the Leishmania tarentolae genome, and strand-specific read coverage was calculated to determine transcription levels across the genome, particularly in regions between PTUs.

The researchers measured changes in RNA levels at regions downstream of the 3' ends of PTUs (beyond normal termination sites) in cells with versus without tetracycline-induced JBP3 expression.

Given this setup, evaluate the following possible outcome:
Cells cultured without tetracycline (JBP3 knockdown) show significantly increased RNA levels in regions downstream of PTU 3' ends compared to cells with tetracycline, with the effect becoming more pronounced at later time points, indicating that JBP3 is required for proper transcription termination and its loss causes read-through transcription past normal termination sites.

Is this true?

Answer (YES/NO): YES